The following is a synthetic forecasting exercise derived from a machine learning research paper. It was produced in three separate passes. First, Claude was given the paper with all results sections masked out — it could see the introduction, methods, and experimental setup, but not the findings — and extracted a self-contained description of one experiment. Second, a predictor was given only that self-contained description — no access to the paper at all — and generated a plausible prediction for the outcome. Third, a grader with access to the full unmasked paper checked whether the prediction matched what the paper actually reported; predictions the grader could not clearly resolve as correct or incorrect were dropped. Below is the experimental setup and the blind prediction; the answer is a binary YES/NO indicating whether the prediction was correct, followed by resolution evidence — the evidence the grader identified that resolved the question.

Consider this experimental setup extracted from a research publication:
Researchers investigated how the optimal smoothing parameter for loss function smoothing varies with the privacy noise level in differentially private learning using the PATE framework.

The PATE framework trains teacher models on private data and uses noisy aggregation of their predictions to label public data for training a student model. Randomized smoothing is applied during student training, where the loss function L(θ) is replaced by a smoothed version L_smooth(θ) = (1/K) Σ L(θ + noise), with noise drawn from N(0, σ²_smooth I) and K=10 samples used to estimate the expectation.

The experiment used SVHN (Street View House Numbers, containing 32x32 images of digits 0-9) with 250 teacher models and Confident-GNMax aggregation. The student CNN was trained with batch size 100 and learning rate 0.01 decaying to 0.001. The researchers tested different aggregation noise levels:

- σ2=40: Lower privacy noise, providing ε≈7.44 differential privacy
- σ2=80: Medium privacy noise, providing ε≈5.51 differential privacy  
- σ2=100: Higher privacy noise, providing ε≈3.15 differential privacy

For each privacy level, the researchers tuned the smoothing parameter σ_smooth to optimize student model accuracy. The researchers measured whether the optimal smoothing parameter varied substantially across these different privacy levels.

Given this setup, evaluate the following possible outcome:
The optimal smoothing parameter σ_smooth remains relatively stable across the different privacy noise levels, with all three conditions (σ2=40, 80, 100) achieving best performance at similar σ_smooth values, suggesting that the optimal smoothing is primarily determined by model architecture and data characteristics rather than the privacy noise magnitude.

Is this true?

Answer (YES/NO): YES